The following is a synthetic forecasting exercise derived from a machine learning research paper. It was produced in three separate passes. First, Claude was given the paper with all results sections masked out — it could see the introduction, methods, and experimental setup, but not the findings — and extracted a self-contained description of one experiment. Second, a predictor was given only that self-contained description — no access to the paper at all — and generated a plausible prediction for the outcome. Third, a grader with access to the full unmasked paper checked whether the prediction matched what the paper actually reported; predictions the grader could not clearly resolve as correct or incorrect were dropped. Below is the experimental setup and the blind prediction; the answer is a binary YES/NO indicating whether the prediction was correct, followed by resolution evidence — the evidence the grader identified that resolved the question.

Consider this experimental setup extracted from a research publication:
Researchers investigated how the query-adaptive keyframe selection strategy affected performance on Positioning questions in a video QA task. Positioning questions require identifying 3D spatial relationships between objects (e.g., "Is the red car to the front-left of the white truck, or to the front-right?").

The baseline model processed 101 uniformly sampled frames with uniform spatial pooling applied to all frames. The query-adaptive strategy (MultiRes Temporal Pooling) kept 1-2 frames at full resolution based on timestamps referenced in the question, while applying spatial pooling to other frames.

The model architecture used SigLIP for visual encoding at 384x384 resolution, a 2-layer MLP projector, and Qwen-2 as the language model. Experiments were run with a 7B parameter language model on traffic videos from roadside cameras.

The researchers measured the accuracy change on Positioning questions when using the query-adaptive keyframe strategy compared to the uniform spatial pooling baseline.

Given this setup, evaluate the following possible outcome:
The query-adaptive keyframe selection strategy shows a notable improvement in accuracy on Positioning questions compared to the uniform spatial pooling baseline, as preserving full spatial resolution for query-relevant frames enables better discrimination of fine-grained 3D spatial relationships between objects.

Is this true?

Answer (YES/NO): YES